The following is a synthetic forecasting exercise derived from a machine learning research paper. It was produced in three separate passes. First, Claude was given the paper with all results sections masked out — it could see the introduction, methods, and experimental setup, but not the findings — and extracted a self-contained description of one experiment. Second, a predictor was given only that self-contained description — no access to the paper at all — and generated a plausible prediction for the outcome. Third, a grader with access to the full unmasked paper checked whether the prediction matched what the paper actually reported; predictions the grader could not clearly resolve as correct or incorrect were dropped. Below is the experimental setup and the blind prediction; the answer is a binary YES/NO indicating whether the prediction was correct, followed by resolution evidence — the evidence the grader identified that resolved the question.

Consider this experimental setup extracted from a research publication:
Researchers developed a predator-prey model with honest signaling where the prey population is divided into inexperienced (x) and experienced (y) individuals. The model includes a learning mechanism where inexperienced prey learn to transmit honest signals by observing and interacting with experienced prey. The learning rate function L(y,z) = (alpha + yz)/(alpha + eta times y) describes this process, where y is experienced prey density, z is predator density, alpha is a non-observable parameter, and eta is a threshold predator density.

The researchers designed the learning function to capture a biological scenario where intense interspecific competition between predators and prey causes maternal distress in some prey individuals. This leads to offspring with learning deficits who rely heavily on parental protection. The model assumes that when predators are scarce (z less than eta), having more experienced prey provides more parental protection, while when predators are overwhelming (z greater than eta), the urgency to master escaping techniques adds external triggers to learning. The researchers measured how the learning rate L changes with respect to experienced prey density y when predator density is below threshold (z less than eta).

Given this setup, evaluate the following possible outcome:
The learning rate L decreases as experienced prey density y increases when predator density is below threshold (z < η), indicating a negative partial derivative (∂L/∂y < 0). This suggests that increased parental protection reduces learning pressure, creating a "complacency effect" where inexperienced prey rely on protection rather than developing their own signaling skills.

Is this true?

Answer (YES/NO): YES